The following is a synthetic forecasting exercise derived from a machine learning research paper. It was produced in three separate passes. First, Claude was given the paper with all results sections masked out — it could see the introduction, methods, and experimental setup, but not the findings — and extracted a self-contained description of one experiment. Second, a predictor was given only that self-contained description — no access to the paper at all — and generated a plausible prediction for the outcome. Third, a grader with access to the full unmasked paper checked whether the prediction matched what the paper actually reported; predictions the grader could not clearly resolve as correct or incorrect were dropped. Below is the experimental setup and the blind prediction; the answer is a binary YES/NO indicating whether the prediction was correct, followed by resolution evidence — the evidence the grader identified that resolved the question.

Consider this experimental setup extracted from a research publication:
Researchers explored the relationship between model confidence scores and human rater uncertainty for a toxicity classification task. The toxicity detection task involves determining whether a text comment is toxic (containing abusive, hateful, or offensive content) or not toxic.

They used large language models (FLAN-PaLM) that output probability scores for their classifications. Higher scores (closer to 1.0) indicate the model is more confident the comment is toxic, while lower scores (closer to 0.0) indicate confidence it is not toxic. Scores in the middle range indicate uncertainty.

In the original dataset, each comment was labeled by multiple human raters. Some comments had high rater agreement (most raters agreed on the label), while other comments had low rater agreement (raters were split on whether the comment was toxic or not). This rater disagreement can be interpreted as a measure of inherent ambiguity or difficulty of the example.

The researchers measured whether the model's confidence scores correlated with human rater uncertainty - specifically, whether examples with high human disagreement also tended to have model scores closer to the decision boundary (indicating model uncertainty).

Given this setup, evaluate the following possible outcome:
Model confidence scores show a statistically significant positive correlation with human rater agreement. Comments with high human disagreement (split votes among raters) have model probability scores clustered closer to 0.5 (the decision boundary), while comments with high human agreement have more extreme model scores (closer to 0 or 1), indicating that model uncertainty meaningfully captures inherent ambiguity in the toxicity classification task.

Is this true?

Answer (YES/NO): YES